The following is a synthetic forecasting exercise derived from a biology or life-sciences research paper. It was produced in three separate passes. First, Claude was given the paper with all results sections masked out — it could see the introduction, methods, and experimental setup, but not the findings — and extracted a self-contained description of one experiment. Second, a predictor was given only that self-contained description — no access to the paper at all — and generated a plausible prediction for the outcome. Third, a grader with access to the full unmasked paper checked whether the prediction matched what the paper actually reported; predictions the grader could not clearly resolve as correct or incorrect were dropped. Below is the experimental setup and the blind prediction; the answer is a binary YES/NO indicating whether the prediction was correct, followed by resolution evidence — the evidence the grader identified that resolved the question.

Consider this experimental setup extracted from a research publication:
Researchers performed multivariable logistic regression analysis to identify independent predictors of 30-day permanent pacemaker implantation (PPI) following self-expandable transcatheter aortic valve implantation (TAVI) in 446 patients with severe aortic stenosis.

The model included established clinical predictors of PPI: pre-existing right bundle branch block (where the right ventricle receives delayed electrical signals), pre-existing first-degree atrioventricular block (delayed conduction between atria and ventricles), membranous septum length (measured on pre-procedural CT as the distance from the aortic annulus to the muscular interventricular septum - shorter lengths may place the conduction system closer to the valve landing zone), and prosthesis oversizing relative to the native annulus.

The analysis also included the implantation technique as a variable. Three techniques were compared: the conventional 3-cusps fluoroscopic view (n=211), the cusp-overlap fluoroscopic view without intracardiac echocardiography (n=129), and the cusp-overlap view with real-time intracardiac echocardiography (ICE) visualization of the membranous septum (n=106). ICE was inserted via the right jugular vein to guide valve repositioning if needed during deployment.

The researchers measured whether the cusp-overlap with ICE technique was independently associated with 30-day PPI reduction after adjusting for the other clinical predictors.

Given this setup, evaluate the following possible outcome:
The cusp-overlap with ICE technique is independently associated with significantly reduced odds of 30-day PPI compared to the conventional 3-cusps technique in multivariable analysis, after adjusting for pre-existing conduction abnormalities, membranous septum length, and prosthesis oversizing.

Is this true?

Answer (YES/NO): NO